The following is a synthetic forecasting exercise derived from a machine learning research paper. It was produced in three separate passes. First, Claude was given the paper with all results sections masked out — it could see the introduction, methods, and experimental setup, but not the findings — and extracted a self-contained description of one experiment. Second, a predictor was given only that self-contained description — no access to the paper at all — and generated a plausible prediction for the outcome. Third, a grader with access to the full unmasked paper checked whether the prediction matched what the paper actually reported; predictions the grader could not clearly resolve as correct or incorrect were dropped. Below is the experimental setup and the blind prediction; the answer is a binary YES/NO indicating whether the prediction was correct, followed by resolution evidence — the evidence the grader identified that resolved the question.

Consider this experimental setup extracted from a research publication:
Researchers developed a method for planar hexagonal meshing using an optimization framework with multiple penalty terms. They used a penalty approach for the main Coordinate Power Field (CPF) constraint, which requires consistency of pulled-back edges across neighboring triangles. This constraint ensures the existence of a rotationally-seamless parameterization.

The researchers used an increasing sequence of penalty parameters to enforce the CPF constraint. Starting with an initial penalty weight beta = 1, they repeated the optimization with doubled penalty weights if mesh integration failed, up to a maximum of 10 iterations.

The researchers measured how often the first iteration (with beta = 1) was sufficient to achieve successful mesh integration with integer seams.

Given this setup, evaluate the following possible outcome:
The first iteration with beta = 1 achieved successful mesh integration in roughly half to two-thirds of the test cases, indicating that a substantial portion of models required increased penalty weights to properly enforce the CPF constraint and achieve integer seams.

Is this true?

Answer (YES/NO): NO